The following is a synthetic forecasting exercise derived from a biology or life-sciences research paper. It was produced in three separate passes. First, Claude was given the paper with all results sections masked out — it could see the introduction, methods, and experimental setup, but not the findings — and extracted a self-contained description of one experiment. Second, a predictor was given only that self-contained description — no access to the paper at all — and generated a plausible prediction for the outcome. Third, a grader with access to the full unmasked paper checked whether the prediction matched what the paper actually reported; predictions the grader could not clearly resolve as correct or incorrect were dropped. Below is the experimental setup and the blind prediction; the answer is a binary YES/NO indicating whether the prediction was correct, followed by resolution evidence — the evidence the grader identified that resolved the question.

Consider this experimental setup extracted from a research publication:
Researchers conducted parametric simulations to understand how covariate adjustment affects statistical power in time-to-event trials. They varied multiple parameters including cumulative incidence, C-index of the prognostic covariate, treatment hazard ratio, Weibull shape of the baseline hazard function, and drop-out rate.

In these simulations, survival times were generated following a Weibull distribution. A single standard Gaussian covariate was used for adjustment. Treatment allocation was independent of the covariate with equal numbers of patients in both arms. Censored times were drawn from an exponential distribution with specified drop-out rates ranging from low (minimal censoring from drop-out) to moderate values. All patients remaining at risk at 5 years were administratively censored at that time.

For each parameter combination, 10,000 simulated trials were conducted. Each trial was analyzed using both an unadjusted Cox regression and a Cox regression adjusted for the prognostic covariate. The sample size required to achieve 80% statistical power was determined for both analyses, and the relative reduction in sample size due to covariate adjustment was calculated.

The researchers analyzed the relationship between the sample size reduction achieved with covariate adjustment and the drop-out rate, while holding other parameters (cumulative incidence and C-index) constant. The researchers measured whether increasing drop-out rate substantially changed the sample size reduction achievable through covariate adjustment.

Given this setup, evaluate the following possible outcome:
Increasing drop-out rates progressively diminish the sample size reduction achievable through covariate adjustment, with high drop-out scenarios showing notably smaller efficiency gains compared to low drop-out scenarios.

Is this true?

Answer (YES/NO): NO